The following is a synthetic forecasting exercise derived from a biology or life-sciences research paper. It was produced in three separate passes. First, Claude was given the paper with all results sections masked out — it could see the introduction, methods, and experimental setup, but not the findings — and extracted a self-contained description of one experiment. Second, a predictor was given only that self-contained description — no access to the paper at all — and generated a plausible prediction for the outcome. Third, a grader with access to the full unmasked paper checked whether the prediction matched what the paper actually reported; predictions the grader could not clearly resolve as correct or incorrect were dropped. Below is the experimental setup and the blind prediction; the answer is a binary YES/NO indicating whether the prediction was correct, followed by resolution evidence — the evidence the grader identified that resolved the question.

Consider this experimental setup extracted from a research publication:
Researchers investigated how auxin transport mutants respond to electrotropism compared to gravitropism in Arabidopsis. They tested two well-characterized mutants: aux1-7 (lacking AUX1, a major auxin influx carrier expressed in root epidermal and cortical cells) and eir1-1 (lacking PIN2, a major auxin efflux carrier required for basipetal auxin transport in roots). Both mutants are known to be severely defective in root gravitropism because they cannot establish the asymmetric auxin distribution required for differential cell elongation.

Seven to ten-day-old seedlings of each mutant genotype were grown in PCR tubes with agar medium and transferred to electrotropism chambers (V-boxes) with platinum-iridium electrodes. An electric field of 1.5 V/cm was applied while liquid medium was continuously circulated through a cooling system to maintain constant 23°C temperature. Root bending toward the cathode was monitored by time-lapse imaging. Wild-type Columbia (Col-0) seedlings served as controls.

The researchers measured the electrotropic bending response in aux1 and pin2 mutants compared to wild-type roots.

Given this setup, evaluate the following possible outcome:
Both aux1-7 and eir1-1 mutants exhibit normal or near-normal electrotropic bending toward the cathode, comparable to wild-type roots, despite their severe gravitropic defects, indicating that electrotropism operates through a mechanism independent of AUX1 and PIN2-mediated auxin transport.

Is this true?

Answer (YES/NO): NO